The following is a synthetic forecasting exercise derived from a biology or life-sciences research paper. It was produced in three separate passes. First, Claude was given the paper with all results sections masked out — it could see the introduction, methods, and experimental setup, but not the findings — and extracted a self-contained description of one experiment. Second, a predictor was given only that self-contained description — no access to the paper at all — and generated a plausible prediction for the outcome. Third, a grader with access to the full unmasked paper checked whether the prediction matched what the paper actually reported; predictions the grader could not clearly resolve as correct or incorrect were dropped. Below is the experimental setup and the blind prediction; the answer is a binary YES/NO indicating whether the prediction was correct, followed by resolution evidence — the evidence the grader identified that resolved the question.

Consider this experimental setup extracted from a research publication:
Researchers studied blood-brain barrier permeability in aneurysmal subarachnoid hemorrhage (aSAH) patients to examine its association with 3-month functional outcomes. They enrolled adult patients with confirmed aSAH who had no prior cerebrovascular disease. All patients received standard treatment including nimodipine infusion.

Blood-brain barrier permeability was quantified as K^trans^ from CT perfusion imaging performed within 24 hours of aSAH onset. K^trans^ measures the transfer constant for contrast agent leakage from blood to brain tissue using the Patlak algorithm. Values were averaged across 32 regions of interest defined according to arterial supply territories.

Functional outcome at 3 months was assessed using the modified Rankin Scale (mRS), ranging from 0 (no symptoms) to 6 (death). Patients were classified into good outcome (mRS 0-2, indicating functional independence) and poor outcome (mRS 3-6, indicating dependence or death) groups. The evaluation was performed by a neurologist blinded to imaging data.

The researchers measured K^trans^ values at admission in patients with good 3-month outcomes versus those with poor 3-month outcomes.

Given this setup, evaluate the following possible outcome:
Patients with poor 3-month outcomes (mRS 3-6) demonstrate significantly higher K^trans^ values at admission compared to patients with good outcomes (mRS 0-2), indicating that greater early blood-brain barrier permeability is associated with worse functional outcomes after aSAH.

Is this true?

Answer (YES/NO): NO